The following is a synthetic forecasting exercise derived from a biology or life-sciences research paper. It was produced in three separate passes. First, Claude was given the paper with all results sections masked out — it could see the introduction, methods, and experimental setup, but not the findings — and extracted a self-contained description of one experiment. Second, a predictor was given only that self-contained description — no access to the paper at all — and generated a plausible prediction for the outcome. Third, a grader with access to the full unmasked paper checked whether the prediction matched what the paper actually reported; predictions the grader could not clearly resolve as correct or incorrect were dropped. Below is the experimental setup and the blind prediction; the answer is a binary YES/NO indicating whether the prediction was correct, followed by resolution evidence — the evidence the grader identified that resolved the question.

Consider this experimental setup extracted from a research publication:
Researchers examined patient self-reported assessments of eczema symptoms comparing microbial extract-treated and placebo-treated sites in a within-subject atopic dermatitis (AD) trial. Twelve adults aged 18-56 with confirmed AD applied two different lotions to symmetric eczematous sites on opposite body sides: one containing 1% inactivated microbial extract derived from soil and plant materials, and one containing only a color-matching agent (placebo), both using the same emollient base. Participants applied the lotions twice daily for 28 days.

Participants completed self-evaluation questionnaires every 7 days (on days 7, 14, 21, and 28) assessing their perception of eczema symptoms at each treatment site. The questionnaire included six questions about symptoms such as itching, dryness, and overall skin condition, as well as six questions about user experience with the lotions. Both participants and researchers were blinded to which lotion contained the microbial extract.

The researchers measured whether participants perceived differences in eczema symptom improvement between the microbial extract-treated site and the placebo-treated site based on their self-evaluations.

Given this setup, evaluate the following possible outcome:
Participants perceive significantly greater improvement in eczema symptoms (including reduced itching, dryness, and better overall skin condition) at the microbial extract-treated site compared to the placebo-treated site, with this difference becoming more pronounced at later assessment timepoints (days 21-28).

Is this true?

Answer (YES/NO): NO